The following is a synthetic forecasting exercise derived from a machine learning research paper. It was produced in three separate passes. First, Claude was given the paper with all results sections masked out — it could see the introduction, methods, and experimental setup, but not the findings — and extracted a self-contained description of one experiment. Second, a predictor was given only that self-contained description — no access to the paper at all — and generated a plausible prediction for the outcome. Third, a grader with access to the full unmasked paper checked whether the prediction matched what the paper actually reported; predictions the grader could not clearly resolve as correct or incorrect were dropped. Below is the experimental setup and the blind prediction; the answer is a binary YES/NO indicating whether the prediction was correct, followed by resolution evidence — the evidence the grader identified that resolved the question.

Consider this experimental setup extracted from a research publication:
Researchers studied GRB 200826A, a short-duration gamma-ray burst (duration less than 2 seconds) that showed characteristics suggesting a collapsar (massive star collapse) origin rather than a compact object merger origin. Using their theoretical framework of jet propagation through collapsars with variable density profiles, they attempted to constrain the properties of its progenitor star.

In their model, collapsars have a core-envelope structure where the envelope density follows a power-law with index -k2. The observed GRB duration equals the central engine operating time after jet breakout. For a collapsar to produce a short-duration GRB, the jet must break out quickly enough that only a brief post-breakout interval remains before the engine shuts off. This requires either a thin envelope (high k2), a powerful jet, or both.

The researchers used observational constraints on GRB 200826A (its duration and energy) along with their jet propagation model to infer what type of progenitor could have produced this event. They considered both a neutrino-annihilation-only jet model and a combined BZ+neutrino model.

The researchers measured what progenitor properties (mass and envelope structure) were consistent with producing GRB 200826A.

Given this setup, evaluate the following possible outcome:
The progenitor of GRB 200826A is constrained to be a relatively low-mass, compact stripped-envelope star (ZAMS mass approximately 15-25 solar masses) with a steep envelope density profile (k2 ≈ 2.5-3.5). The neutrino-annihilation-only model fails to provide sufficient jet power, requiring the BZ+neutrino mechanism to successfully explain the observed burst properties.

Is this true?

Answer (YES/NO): NO